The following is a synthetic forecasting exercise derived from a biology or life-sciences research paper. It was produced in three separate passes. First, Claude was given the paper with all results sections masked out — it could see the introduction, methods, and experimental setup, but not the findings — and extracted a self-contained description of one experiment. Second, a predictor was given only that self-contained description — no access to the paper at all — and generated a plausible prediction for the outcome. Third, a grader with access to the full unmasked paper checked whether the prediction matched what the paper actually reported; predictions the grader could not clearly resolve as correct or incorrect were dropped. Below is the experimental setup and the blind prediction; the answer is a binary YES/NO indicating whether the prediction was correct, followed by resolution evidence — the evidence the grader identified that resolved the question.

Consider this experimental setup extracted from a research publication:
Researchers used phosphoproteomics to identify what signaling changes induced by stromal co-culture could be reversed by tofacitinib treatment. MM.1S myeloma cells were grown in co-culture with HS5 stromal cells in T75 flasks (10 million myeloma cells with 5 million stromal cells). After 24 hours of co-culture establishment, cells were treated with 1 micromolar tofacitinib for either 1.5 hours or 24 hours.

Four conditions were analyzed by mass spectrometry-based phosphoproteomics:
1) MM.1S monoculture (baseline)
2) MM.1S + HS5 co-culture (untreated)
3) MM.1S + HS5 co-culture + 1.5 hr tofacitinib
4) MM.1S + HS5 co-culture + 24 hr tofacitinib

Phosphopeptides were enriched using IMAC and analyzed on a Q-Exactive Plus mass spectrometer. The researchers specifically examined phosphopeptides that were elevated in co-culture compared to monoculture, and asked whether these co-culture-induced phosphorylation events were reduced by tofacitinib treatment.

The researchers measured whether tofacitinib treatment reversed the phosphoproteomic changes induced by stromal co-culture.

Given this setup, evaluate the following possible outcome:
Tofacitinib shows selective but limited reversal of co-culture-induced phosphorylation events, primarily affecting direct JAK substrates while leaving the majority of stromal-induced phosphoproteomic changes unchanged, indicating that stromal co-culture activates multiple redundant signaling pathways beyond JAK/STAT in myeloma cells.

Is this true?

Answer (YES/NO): NO